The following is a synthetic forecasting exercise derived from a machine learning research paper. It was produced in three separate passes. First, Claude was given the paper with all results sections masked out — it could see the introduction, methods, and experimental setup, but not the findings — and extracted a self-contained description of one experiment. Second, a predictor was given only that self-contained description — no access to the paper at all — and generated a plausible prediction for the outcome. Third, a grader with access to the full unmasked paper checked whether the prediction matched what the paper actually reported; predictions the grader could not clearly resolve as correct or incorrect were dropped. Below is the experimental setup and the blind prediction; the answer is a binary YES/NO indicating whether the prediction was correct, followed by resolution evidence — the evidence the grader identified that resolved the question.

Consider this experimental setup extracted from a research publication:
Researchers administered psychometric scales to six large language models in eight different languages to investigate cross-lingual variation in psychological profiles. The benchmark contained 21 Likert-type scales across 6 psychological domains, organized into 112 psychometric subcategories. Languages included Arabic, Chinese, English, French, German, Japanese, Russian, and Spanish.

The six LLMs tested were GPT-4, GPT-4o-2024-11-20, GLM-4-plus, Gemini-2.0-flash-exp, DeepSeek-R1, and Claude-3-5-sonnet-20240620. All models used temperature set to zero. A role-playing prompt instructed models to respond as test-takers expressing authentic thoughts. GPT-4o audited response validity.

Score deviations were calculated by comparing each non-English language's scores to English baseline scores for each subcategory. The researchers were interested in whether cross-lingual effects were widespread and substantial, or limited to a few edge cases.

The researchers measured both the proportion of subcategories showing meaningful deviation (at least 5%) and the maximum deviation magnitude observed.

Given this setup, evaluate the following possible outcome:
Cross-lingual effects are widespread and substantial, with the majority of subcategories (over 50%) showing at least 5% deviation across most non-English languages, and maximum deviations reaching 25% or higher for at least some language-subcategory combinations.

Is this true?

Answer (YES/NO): NO